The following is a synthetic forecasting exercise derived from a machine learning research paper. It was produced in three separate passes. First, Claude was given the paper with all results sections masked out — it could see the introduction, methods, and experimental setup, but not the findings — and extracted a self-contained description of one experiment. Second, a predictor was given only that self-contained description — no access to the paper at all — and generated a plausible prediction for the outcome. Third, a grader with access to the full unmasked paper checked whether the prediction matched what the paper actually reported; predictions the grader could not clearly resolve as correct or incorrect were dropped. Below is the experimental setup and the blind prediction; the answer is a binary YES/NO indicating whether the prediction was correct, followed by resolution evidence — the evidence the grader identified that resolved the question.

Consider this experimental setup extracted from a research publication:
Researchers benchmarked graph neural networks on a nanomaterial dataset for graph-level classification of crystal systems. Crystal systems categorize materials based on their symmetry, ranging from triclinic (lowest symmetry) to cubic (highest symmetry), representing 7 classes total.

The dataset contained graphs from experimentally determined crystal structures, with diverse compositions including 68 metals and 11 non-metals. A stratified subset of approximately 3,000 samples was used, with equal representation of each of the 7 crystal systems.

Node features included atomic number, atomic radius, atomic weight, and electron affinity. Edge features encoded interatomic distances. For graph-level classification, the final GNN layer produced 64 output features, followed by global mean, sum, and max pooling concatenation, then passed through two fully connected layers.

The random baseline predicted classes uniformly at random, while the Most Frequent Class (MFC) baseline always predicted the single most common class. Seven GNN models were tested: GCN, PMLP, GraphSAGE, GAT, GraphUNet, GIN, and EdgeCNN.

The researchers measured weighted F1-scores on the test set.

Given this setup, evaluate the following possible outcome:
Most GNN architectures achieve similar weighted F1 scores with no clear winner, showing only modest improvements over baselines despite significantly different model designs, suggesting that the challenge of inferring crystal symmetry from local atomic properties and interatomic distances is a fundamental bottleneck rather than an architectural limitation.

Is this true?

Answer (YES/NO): NO